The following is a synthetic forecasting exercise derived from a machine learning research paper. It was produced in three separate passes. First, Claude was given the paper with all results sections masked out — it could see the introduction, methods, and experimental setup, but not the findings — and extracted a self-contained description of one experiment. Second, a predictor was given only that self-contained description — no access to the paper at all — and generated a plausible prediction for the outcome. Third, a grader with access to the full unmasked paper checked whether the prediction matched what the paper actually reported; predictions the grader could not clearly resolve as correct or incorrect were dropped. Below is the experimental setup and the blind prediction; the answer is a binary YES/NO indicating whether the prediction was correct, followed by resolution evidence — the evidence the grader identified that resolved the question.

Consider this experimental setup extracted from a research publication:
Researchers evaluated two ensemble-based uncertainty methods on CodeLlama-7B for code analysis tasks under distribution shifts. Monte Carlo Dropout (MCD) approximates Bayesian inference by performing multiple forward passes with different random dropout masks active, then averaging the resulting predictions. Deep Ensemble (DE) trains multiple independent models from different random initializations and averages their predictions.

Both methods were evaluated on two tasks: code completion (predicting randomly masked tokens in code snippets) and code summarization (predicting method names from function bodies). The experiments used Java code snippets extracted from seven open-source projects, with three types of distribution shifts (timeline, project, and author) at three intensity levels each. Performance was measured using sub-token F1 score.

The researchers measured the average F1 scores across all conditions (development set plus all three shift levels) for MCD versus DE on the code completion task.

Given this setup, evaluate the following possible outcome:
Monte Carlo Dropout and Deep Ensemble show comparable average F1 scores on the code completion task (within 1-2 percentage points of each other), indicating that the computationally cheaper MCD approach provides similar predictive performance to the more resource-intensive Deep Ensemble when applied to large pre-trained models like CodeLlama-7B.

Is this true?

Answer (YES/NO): YES